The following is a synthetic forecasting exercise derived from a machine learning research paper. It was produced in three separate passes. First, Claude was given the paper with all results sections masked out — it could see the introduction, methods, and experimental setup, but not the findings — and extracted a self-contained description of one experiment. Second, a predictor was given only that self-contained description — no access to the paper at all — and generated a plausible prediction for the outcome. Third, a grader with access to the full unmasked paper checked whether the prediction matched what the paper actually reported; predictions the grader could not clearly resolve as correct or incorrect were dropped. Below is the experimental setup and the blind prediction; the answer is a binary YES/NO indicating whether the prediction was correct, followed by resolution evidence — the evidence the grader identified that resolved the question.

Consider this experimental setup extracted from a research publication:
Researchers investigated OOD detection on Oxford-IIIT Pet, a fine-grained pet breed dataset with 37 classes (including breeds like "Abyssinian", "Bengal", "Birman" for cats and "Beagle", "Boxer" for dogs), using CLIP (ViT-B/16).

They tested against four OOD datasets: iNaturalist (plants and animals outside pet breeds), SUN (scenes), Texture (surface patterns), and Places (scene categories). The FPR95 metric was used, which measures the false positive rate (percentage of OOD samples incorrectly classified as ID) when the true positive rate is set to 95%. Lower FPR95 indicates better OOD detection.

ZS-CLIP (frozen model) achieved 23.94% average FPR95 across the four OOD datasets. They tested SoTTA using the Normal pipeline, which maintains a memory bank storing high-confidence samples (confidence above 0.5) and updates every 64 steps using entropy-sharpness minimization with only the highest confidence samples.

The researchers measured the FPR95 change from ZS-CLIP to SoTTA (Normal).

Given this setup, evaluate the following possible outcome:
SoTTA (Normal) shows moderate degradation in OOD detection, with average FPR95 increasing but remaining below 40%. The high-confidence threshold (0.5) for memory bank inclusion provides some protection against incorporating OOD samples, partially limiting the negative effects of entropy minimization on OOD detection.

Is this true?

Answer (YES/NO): YES